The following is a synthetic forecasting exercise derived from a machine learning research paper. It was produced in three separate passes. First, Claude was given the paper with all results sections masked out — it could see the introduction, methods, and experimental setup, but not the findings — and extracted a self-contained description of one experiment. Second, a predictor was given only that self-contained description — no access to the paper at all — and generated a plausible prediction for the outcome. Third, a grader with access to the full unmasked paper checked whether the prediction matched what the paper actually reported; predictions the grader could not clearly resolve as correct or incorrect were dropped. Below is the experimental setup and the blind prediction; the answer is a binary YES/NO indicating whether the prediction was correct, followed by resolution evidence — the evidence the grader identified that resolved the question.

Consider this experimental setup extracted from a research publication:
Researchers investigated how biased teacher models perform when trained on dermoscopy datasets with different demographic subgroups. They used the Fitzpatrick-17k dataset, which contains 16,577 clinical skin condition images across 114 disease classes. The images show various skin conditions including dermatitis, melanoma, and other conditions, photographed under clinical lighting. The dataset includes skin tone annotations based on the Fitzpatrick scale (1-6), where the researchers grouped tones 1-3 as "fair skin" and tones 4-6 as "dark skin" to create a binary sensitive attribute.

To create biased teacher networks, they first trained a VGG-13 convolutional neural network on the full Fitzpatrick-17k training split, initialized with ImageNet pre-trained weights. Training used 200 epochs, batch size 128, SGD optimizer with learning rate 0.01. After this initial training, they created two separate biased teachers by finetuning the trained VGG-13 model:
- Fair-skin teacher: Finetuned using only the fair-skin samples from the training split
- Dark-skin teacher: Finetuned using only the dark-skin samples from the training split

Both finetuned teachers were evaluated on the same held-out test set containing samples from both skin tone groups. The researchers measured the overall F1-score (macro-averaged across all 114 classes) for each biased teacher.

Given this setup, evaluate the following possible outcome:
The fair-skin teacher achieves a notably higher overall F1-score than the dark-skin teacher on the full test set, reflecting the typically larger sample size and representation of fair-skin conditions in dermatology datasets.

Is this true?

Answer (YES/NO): NO